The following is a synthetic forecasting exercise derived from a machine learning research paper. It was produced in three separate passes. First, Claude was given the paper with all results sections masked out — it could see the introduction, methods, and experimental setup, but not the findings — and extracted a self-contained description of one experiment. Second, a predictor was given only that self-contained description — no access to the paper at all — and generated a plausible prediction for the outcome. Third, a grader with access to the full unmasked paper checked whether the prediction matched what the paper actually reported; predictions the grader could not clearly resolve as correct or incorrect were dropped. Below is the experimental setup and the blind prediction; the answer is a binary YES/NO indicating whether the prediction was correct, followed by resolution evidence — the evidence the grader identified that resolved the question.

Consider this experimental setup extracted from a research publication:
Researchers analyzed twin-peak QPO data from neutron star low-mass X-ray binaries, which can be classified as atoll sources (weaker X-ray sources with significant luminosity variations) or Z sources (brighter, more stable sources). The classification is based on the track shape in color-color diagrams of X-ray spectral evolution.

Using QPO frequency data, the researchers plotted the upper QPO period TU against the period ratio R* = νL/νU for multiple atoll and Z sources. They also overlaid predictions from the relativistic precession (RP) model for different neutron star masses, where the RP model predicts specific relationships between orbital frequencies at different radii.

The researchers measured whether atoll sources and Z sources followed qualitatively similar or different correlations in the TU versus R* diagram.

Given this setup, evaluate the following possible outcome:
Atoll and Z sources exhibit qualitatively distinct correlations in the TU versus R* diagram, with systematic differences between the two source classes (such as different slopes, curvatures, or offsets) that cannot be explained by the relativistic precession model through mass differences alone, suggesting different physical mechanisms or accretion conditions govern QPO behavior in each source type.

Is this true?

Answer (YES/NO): NO